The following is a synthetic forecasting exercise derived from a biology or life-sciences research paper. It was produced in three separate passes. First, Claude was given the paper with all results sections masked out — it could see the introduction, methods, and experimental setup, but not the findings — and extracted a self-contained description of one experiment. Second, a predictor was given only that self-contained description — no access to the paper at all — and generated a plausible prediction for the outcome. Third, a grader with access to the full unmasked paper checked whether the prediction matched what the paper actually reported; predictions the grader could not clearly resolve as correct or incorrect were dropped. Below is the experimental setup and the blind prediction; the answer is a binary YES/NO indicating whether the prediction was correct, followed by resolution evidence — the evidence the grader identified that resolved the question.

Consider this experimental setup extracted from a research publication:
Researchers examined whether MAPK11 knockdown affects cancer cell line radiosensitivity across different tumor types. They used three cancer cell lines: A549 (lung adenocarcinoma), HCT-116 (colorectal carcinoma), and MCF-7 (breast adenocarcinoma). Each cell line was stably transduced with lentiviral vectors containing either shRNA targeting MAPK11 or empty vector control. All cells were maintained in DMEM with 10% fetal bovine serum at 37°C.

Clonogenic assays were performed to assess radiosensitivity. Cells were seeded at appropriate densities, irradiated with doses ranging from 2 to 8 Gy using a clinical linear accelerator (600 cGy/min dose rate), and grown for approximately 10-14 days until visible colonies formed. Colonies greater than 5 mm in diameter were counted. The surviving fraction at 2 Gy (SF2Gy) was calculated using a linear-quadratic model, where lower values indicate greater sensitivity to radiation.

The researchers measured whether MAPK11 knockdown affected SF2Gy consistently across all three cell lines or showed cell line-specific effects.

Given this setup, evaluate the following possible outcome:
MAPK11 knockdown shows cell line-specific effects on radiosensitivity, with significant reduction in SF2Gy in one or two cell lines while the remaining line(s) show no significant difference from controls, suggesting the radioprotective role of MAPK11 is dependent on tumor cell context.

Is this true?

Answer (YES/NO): NO